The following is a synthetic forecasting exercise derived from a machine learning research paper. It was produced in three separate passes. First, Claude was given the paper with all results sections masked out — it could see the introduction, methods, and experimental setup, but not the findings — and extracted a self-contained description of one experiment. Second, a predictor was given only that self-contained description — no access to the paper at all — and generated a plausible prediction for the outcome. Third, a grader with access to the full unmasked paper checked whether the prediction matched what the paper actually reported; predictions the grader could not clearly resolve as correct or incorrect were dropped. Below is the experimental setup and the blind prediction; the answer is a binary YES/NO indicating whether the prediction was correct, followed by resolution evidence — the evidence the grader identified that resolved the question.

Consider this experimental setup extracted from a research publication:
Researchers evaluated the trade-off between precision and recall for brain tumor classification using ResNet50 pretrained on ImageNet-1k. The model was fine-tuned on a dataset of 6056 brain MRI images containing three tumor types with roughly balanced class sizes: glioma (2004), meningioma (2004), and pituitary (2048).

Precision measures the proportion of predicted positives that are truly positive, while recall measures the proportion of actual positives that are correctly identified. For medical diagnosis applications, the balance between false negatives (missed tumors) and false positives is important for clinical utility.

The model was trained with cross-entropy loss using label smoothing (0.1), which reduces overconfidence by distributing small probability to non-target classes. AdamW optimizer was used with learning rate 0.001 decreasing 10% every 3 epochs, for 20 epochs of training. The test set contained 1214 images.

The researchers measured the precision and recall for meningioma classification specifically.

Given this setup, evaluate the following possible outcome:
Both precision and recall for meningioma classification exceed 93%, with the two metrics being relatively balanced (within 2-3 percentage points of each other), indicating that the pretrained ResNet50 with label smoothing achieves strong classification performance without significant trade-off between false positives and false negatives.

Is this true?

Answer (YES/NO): NO